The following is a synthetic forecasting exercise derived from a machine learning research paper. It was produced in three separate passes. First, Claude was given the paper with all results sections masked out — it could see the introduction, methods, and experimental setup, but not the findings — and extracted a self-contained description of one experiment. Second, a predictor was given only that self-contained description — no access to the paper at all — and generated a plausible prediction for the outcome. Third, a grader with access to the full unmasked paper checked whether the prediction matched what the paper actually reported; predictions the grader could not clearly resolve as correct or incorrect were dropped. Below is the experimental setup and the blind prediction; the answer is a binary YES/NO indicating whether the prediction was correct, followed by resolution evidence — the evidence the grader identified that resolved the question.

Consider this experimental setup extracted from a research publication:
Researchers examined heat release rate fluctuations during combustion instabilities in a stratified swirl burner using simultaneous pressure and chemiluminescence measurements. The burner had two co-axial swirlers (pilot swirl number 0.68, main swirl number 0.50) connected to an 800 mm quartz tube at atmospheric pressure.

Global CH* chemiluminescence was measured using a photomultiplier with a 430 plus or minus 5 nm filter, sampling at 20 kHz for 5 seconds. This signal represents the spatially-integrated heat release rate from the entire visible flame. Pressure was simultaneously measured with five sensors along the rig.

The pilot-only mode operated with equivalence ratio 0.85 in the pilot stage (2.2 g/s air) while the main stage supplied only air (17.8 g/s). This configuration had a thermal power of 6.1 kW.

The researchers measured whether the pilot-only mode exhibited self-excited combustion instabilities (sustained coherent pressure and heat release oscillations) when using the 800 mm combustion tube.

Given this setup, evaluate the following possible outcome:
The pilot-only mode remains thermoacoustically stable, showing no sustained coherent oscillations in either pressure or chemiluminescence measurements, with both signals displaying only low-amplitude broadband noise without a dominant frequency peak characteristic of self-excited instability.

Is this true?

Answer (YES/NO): NO